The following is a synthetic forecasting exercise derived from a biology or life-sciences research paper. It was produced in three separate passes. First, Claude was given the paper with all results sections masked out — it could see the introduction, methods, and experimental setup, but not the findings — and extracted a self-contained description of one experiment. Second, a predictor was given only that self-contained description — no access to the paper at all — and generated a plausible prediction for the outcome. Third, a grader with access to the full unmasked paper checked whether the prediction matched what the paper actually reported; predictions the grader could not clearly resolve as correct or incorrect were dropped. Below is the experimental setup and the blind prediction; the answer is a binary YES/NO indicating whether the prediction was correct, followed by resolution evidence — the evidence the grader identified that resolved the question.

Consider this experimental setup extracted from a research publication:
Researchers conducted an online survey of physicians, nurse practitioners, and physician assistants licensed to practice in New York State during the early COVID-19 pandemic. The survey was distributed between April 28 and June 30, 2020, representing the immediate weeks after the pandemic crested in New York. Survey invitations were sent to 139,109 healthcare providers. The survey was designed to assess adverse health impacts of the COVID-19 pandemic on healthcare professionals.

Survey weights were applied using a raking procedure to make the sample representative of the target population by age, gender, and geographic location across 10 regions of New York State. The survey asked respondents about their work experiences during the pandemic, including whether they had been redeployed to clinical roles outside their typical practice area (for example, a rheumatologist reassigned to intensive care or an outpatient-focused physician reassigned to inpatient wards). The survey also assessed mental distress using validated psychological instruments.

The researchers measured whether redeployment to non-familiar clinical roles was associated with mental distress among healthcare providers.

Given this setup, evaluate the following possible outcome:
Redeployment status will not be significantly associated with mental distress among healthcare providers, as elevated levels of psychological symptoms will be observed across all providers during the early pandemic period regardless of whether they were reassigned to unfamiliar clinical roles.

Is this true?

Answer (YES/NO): NO